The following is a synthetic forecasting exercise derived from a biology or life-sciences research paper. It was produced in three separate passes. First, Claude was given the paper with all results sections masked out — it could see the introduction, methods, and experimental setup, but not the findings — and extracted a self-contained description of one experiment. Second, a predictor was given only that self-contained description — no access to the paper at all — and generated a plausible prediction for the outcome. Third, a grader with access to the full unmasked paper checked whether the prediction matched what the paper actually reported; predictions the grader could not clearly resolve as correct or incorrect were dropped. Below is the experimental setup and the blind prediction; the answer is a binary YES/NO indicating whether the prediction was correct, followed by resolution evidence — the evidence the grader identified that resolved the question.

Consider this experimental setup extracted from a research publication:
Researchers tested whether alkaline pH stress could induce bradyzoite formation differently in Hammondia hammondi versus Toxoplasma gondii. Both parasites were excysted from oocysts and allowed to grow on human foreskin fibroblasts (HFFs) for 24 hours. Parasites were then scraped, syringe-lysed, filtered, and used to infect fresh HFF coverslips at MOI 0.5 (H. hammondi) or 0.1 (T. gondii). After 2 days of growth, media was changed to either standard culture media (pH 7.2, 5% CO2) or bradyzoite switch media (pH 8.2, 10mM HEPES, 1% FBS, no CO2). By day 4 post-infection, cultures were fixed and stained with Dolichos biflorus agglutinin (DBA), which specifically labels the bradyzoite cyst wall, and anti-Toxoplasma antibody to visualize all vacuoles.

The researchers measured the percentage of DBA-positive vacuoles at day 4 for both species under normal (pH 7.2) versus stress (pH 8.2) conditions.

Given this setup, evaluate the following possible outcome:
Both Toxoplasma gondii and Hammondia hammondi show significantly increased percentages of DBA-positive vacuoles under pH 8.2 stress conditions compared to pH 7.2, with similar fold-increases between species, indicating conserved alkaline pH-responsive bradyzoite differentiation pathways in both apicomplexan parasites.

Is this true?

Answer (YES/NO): NO